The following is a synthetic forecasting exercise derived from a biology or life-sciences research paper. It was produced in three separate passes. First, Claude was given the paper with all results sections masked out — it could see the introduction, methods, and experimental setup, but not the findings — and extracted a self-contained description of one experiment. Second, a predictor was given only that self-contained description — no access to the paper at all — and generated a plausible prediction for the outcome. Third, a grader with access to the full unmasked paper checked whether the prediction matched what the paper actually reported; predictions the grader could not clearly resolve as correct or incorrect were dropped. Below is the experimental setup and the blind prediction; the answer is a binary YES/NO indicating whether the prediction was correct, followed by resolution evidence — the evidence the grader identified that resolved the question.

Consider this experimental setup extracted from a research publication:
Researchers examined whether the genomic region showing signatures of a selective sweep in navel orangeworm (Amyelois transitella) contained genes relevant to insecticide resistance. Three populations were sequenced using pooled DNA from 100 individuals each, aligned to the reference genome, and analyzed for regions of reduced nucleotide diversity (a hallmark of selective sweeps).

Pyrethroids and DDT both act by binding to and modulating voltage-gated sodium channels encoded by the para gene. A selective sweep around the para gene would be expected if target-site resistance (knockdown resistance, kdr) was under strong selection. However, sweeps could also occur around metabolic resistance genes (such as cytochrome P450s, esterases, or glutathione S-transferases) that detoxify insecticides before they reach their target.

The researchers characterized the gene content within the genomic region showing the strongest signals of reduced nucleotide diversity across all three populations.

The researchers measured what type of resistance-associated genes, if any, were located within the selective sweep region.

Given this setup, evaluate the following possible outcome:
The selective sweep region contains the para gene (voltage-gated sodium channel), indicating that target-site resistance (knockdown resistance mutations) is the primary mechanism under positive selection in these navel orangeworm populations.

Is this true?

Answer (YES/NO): NO